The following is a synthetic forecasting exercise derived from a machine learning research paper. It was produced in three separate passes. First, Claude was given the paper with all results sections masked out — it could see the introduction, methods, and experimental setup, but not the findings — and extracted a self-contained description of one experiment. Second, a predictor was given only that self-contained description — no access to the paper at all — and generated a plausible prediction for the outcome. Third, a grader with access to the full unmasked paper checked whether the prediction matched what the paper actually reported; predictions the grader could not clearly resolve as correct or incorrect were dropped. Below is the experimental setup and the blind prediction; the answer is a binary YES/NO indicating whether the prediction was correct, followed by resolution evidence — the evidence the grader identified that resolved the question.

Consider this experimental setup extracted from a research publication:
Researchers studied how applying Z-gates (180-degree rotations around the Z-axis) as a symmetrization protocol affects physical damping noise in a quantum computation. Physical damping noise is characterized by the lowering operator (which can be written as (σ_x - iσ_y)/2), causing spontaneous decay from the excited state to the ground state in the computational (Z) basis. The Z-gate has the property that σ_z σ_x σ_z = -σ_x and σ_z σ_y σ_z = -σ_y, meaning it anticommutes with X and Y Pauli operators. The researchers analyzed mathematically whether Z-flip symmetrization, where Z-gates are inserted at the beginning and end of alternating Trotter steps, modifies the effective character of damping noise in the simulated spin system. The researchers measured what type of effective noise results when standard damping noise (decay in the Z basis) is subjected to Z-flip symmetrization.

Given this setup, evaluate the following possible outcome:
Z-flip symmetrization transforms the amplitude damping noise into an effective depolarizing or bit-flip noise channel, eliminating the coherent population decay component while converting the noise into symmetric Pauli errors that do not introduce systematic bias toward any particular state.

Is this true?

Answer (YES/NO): NO